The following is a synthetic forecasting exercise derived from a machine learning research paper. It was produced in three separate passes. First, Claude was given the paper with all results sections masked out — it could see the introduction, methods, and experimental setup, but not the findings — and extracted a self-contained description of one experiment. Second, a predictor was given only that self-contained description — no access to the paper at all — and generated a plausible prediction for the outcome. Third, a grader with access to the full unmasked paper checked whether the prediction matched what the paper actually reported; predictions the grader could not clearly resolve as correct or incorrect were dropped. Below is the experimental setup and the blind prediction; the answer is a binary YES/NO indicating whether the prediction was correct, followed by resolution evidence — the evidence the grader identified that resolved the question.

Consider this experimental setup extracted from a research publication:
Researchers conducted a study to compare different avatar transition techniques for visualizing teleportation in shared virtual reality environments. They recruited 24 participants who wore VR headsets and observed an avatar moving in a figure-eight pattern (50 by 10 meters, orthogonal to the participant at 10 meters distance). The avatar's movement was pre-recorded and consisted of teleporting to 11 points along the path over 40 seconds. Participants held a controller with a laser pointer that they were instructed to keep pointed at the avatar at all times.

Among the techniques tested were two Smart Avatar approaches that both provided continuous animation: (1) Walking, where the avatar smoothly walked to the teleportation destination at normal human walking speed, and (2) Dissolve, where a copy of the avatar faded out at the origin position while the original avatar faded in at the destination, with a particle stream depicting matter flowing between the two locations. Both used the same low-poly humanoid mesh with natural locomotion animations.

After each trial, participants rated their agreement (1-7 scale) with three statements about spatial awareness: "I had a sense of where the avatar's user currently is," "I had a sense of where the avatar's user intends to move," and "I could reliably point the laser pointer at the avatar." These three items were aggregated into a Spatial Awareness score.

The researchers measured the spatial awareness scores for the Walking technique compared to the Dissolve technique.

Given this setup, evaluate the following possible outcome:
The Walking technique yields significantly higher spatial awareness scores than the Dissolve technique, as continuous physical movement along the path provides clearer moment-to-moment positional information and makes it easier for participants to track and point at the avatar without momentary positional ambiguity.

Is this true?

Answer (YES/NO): NO